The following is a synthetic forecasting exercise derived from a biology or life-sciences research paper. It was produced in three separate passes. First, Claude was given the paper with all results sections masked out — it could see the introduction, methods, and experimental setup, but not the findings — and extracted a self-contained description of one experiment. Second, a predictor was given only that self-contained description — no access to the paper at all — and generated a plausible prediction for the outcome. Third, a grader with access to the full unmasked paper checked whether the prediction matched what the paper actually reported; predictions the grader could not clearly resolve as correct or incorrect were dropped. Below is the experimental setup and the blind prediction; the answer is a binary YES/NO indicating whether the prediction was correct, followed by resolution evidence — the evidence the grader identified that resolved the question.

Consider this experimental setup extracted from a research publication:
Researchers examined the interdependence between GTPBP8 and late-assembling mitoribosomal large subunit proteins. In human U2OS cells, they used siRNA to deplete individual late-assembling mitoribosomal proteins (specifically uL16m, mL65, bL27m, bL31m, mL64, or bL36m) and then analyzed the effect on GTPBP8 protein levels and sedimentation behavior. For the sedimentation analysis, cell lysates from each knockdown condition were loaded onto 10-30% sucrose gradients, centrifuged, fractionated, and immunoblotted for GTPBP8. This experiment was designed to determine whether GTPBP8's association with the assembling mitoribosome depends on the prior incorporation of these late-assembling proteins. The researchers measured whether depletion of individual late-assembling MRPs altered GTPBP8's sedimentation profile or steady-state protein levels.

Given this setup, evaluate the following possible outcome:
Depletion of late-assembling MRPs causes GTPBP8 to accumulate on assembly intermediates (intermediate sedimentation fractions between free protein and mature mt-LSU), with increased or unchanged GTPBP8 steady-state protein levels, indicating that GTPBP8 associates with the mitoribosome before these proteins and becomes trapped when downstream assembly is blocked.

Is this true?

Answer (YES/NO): NO